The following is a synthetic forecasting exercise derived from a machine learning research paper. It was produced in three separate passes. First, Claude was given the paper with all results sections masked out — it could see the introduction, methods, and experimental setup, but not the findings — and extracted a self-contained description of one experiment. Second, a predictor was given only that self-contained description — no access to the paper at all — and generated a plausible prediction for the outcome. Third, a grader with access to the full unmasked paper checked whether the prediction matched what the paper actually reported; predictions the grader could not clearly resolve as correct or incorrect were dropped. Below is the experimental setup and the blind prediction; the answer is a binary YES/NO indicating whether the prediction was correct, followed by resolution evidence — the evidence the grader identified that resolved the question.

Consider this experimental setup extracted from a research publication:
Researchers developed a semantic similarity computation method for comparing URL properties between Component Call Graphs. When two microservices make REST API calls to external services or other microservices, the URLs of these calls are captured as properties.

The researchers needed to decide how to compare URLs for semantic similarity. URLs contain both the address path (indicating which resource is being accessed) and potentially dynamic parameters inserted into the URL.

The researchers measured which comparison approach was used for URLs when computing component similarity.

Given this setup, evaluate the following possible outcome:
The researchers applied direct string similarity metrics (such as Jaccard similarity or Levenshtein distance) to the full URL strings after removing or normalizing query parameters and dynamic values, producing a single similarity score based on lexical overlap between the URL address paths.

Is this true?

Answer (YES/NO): NO